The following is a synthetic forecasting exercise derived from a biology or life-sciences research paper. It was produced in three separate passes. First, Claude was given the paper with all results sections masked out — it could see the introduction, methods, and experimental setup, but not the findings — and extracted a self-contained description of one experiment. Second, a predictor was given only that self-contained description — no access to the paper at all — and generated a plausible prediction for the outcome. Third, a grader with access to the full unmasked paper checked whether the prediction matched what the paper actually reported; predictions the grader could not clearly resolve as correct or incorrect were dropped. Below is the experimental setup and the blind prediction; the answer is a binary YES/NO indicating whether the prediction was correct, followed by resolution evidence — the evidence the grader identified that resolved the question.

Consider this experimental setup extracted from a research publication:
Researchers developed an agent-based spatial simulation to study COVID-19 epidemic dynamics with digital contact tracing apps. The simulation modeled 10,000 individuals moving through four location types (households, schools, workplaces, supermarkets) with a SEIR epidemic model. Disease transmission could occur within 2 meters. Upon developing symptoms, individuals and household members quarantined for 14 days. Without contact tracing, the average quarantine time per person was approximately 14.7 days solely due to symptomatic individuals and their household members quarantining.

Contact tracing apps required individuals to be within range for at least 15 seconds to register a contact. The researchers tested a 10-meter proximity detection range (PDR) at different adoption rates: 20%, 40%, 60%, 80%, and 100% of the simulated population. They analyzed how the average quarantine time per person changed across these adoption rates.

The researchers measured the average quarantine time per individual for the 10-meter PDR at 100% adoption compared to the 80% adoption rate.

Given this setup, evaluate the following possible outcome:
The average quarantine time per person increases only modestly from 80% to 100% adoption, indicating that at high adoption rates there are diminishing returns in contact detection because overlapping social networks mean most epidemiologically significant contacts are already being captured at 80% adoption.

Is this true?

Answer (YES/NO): NO